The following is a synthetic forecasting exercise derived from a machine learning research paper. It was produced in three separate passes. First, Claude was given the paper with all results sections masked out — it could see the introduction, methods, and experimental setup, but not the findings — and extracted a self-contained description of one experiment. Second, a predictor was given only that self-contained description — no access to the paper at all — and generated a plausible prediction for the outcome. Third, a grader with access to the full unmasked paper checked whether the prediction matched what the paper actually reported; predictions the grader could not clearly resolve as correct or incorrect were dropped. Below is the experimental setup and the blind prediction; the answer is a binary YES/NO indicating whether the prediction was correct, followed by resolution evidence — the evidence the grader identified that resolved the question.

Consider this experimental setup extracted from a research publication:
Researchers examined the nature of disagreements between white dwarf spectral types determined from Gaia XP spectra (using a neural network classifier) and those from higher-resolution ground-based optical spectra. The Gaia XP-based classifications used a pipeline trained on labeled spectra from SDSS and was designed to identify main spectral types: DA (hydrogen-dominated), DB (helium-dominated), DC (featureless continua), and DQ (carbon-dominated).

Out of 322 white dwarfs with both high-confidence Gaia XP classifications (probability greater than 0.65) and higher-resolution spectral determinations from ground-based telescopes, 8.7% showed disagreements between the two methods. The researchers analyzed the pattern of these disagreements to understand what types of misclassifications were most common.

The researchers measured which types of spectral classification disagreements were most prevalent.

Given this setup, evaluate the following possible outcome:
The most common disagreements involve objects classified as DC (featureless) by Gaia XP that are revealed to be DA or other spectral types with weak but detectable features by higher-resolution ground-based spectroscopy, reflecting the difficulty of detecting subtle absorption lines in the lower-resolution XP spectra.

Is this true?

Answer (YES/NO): NO